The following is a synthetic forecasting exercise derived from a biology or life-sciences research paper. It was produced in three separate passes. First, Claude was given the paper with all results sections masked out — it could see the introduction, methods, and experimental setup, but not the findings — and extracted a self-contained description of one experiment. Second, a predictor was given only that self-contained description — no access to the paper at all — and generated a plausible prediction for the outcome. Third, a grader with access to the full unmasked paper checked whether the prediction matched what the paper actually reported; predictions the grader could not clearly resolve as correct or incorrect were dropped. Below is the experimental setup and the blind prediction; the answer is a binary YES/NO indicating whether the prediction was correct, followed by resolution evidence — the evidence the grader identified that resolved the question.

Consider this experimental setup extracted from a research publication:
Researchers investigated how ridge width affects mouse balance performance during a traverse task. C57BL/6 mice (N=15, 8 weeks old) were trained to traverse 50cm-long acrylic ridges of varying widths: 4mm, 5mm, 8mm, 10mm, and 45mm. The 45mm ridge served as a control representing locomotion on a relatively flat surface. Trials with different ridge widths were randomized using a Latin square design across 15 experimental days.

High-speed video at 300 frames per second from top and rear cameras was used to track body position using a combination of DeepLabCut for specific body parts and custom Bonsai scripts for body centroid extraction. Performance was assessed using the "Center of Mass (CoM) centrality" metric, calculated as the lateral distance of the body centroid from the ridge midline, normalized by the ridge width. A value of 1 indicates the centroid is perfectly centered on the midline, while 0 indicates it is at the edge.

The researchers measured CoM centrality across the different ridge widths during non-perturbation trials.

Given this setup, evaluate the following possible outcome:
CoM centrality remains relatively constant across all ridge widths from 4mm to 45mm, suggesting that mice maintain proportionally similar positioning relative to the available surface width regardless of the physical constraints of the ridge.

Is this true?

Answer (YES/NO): NO